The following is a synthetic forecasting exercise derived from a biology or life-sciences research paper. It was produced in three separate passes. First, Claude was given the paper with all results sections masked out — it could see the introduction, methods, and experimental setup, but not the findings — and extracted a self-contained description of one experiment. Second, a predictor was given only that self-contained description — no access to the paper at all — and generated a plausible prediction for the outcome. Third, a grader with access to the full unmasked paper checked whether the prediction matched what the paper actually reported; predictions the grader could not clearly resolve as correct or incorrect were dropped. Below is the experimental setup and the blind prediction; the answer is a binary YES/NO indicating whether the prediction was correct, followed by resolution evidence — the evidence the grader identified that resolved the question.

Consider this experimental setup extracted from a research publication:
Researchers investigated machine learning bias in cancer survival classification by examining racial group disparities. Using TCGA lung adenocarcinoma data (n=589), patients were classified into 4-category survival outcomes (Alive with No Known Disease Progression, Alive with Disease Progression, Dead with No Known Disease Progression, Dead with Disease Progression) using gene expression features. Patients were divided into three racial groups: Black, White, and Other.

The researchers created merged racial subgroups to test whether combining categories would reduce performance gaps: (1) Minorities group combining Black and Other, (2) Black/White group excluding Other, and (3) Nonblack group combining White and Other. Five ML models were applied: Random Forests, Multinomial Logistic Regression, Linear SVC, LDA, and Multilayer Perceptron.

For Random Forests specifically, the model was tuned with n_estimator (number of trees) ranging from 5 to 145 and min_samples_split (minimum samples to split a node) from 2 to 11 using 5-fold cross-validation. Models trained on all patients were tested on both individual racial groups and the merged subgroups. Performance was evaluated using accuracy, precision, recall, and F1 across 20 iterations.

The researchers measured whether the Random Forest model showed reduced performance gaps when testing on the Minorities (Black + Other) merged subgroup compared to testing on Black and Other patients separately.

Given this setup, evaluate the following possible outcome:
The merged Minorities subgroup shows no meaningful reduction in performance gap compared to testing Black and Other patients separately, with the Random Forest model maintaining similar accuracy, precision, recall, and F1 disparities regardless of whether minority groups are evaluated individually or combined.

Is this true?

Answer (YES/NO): NO